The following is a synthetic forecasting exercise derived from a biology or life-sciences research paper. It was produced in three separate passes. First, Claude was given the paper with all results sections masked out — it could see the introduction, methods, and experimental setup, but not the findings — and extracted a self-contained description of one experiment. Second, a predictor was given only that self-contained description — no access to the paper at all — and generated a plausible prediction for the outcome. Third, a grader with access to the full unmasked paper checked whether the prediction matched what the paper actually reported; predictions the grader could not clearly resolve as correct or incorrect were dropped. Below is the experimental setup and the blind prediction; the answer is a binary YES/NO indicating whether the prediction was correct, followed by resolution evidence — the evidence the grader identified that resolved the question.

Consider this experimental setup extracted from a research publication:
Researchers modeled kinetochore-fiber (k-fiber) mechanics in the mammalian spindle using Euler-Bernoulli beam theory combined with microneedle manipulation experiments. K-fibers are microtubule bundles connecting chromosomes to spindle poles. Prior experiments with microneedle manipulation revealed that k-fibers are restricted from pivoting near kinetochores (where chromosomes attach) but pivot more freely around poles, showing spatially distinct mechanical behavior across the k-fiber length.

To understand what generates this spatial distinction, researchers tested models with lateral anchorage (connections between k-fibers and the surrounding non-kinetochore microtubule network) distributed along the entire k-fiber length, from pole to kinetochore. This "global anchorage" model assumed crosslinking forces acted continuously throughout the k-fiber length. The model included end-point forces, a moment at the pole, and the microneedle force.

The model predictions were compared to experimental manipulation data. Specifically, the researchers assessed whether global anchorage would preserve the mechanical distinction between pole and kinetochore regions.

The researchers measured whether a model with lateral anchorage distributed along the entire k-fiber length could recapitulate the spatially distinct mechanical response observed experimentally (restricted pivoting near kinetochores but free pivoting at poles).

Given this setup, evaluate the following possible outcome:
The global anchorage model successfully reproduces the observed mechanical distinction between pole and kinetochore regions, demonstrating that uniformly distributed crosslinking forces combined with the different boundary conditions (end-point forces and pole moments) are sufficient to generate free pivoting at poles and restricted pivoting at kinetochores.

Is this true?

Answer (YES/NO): NO